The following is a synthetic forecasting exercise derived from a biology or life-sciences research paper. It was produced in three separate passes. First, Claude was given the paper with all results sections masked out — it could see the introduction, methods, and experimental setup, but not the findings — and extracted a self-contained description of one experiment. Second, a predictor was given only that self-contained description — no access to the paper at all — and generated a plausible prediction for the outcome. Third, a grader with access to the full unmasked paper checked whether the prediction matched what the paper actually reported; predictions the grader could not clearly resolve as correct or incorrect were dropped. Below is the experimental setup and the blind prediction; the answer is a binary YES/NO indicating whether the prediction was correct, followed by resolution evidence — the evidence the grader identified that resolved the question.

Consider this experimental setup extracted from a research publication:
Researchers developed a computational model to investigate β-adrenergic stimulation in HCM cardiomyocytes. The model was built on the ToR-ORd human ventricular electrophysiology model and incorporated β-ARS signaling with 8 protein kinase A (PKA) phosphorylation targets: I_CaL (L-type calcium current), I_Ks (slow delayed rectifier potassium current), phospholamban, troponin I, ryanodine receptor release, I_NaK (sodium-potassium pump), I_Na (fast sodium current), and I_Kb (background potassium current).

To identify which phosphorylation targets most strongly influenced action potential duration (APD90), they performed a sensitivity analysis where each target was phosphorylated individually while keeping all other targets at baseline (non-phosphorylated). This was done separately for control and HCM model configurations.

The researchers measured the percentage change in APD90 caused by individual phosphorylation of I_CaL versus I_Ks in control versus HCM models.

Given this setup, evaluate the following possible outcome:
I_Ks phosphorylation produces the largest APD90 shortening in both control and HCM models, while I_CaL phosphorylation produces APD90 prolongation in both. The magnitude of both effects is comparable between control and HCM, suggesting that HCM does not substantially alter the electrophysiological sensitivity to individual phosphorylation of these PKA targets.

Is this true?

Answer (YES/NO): NO